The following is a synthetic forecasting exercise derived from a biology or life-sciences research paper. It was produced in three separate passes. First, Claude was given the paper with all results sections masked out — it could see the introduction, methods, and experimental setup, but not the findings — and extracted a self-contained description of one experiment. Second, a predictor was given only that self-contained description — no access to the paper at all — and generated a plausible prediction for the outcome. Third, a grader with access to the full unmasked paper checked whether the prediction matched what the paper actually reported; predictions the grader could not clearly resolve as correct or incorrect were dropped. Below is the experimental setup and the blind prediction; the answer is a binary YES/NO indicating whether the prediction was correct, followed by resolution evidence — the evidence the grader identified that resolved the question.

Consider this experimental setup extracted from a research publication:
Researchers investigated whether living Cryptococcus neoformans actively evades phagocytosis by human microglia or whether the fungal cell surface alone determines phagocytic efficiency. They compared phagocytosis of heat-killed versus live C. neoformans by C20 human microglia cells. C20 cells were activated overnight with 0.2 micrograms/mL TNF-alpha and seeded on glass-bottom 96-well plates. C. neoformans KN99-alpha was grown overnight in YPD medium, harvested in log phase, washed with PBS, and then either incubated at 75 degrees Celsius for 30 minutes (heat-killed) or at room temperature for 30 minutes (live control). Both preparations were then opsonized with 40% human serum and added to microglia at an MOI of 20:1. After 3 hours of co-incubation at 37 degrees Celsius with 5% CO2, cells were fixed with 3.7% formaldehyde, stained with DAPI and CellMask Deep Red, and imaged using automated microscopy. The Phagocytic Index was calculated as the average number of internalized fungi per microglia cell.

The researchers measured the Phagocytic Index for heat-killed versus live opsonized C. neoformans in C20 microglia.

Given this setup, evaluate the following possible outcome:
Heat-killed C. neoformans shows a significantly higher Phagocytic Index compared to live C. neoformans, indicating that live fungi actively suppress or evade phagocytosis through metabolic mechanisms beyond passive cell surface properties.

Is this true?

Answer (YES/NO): NO